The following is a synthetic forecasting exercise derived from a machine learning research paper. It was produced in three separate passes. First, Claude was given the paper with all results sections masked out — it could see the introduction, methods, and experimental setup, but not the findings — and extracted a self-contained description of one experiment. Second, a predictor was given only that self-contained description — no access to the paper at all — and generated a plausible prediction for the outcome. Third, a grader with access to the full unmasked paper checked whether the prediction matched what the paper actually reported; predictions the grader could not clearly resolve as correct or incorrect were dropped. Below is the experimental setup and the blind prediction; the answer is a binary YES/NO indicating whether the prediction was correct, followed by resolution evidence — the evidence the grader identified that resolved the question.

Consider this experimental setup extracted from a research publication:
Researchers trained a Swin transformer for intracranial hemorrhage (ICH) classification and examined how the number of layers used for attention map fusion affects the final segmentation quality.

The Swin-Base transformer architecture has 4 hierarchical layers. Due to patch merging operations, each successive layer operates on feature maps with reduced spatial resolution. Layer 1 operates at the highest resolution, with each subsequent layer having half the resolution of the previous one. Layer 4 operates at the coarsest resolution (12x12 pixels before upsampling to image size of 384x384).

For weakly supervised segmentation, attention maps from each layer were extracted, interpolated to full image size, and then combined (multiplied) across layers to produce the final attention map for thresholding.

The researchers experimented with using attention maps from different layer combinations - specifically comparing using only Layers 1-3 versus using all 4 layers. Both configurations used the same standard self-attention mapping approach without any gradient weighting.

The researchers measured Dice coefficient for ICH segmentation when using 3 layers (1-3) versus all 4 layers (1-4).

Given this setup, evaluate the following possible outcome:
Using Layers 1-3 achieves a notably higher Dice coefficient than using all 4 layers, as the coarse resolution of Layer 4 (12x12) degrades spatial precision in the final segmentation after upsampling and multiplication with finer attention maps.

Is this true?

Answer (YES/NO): NO